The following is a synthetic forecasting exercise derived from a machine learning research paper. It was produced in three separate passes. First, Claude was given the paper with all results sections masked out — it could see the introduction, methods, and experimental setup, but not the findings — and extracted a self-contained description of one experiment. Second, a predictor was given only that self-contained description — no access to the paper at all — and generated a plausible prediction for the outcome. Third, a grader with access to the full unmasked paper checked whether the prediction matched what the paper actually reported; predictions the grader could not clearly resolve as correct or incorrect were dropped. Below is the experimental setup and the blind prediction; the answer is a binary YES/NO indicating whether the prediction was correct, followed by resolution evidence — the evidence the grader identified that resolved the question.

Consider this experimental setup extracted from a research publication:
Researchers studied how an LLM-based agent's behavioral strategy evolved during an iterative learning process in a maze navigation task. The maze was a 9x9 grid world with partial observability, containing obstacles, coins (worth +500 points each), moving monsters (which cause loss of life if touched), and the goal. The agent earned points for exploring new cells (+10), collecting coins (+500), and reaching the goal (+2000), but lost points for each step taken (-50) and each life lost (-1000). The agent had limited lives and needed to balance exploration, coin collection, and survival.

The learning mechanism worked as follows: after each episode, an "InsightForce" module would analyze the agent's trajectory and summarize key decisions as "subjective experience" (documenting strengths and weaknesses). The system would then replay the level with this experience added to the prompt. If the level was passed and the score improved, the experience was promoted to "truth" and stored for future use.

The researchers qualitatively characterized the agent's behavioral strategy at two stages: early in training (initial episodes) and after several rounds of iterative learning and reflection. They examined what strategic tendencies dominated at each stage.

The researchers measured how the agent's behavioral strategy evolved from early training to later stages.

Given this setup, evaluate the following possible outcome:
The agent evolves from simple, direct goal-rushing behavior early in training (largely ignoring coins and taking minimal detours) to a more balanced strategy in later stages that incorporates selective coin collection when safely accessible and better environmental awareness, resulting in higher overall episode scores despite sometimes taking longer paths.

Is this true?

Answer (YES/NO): NO